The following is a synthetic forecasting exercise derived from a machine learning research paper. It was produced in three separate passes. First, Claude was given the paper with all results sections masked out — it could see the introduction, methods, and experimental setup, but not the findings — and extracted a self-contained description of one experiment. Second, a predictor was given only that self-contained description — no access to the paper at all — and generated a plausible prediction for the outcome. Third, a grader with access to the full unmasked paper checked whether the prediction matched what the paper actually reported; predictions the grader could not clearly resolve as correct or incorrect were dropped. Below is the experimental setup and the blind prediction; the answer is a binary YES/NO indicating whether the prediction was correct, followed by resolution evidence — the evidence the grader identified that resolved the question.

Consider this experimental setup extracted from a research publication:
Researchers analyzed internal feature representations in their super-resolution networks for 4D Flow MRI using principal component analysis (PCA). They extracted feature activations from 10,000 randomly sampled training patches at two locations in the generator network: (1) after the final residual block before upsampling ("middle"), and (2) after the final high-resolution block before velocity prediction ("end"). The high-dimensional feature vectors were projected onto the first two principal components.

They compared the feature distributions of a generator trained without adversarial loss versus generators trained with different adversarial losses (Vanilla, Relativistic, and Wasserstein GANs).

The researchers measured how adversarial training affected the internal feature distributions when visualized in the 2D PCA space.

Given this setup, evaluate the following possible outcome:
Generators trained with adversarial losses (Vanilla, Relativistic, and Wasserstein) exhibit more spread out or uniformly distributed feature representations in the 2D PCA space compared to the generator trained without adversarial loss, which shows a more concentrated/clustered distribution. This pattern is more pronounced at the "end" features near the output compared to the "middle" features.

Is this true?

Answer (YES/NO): NO